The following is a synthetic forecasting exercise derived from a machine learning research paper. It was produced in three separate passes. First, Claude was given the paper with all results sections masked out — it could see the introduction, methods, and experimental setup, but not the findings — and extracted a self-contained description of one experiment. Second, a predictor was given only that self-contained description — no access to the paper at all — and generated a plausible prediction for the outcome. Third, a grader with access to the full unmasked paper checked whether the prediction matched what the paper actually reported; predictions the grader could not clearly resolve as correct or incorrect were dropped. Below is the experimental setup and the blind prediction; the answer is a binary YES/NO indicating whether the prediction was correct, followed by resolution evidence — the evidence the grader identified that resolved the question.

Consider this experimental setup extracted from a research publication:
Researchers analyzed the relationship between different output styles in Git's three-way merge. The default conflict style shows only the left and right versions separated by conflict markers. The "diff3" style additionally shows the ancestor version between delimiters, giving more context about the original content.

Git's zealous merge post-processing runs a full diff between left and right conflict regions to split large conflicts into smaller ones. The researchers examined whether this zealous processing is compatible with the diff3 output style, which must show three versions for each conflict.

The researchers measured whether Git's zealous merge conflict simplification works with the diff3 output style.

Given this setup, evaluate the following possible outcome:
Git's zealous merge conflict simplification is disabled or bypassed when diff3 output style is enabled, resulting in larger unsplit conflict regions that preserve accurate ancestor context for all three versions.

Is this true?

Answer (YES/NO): YES